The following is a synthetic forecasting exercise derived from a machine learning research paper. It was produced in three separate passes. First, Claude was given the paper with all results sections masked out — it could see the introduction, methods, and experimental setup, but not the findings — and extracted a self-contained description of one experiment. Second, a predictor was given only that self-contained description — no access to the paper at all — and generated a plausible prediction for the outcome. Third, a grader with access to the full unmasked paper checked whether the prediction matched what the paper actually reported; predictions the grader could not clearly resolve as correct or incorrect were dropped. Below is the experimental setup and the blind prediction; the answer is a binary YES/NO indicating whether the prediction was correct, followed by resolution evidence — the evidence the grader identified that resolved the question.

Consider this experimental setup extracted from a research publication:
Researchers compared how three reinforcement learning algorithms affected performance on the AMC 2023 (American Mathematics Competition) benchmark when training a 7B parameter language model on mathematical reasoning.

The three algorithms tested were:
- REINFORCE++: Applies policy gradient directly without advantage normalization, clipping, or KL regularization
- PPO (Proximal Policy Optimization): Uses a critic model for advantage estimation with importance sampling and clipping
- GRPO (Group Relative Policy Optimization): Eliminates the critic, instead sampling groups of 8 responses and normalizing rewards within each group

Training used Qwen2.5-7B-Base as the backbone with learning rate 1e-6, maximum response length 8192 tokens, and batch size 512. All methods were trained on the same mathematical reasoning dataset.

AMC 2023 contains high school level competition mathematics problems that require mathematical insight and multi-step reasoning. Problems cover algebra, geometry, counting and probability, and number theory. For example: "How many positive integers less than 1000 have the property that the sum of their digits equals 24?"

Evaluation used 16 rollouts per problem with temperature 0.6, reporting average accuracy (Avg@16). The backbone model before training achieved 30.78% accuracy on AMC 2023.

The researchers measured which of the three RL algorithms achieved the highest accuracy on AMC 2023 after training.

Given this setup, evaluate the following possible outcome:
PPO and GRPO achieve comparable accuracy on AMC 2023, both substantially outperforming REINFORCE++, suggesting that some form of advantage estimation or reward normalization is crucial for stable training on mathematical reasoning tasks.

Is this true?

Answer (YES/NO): NO